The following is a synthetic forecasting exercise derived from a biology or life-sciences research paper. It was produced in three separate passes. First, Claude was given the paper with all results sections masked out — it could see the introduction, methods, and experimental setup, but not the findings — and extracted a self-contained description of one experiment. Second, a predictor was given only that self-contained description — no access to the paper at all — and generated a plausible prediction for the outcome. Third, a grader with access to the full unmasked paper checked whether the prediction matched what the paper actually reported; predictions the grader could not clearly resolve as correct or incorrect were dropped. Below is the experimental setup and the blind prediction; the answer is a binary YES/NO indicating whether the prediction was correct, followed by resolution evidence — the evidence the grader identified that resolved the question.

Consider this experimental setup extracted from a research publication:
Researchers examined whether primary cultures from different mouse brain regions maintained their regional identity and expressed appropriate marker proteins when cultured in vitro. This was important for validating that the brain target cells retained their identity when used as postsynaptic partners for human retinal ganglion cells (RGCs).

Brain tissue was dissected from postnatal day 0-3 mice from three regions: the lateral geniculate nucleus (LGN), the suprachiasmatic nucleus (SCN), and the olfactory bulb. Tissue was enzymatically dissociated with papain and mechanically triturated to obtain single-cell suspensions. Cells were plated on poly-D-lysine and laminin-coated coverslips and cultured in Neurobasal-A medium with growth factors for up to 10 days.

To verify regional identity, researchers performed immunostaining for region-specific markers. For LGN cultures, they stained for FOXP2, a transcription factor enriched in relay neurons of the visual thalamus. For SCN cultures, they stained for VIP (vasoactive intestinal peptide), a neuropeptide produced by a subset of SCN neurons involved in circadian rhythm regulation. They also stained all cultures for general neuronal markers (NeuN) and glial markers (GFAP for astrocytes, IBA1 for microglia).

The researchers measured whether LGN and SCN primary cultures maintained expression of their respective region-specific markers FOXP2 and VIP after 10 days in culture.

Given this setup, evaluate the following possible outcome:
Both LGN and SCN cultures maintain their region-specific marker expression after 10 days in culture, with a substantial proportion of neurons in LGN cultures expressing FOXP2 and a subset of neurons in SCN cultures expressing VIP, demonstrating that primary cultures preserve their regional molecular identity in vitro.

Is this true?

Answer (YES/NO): NO